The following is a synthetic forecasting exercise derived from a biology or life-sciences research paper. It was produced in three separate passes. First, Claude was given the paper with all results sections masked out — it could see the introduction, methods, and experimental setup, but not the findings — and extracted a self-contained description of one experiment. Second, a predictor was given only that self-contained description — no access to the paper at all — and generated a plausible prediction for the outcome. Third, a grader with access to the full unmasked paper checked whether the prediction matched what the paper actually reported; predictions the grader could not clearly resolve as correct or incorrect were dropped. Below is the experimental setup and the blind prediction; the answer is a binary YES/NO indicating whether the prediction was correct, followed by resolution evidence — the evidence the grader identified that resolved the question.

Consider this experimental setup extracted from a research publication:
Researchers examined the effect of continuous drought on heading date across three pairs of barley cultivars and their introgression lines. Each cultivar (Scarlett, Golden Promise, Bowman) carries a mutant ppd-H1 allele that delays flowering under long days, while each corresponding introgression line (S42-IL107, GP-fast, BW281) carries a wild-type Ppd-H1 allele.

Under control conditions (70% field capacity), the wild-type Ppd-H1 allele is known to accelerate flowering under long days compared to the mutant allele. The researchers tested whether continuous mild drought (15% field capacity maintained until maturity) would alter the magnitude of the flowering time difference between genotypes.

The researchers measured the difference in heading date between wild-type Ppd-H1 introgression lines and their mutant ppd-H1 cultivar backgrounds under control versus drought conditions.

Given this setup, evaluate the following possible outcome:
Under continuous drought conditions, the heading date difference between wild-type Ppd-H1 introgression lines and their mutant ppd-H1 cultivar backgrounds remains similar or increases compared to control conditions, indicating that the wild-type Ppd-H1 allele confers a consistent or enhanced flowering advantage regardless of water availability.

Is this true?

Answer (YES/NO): YES